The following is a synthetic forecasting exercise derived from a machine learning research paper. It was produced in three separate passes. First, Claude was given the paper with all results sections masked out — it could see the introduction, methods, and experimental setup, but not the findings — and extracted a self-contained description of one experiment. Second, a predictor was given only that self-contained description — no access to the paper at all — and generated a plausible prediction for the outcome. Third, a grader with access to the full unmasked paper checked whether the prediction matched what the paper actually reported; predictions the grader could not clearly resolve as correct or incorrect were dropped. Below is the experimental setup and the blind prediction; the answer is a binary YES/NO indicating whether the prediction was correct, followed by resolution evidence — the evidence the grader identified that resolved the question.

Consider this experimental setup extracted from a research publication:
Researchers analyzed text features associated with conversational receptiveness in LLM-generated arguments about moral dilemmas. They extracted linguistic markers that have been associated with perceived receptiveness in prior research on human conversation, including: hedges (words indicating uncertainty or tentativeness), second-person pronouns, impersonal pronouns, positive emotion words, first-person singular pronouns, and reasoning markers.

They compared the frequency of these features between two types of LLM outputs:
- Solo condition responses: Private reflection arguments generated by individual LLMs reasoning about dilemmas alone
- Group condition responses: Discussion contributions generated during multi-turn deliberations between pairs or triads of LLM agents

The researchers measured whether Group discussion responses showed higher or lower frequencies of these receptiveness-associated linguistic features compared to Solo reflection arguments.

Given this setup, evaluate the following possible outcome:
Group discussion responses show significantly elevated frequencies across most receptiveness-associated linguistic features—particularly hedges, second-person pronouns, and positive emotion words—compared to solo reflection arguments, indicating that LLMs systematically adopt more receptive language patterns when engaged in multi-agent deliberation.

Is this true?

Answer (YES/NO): NO